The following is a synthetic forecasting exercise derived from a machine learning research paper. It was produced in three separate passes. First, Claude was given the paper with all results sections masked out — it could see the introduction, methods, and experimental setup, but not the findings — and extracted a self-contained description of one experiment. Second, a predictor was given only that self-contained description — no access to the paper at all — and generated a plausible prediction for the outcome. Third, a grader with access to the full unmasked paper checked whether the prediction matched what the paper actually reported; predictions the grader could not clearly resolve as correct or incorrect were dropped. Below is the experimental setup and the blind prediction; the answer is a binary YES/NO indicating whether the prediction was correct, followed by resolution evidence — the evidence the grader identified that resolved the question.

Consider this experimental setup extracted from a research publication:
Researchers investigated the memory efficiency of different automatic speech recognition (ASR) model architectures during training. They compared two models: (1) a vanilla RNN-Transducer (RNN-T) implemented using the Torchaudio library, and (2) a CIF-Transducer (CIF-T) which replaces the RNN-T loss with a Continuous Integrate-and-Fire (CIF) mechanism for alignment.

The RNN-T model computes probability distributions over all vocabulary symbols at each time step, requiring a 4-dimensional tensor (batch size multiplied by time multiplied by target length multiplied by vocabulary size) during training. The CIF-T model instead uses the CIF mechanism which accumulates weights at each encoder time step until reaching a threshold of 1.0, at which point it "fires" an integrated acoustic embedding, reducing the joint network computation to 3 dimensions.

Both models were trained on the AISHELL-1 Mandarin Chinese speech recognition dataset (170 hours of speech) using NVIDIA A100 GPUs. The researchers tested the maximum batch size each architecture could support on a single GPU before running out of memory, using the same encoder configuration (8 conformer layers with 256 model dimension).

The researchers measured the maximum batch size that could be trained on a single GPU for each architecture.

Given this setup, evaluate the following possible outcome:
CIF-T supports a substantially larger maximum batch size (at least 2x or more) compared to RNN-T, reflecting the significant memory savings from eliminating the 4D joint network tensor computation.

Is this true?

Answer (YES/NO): YES